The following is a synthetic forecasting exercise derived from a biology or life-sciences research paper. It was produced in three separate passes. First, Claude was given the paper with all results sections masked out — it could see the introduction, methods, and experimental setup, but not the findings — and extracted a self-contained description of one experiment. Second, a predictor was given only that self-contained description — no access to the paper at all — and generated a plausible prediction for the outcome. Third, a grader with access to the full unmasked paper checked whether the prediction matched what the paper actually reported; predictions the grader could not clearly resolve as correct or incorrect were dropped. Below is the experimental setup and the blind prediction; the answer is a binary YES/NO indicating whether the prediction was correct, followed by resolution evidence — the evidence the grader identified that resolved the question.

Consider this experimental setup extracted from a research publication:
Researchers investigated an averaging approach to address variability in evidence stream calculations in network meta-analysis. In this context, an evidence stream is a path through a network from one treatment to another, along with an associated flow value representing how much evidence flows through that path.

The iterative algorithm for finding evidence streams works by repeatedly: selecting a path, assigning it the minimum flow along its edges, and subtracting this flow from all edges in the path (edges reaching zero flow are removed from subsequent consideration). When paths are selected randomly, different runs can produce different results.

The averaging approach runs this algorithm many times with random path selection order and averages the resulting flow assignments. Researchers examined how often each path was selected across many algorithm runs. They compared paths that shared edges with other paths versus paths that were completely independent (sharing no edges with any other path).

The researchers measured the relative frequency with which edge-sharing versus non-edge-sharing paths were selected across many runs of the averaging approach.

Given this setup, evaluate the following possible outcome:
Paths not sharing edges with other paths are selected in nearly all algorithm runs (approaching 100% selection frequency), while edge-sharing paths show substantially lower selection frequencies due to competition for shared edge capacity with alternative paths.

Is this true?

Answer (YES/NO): YES